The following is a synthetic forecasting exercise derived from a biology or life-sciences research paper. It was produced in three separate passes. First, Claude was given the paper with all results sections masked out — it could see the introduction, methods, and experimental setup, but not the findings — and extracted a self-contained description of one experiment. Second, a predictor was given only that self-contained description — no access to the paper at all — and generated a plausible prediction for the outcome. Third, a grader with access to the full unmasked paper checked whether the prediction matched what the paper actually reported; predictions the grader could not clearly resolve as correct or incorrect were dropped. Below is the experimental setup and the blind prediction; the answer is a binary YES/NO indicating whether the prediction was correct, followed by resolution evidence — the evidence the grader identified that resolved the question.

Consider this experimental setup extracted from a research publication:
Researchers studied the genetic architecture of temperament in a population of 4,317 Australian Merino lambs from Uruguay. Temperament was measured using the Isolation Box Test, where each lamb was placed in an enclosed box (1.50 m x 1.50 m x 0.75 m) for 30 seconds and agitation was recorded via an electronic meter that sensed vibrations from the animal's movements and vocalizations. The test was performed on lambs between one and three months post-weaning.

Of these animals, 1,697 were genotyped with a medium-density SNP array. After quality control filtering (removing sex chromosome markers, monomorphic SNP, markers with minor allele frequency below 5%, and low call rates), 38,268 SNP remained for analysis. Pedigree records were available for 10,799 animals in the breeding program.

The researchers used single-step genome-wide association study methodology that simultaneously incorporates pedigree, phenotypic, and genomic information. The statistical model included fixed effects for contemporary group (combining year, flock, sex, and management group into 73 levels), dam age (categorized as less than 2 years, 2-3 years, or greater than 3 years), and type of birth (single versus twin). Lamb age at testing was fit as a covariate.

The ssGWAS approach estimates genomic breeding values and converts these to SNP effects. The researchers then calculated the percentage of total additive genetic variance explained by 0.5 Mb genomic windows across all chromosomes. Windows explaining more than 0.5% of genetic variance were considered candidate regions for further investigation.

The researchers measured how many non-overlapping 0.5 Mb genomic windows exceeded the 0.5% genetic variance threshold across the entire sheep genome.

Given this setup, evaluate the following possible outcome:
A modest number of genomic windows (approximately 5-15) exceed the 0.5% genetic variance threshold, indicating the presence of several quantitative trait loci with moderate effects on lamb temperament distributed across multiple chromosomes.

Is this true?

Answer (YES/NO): NO